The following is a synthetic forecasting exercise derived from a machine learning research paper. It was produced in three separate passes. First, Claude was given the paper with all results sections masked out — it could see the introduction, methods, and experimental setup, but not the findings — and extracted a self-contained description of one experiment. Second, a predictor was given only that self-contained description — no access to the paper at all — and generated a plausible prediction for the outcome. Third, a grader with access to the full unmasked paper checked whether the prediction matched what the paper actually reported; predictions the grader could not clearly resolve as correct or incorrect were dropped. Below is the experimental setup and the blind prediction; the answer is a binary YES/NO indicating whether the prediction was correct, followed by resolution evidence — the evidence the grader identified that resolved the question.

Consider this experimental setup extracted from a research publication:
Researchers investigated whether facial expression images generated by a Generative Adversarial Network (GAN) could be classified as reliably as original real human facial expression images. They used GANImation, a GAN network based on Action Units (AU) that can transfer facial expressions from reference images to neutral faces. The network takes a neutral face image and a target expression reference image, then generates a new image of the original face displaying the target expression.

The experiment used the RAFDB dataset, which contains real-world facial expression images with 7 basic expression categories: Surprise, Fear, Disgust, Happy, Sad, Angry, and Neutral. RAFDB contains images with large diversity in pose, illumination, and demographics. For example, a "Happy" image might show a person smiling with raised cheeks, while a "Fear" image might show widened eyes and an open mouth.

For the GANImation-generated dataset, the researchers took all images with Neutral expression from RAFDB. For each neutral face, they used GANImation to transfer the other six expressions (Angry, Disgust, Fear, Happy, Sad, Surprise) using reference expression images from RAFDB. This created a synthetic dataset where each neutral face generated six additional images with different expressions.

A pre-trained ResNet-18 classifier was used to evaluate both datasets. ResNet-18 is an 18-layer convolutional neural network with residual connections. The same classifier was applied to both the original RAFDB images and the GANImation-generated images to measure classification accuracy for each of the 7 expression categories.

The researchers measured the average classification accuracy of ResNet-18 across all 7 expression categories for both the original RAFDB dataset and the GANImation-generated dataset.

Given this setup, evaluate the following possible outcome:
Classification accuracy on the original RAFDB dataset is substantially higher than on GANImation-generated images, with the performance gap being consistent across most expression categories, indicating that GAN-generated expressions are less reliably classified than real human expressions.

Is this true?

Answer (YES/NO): NO